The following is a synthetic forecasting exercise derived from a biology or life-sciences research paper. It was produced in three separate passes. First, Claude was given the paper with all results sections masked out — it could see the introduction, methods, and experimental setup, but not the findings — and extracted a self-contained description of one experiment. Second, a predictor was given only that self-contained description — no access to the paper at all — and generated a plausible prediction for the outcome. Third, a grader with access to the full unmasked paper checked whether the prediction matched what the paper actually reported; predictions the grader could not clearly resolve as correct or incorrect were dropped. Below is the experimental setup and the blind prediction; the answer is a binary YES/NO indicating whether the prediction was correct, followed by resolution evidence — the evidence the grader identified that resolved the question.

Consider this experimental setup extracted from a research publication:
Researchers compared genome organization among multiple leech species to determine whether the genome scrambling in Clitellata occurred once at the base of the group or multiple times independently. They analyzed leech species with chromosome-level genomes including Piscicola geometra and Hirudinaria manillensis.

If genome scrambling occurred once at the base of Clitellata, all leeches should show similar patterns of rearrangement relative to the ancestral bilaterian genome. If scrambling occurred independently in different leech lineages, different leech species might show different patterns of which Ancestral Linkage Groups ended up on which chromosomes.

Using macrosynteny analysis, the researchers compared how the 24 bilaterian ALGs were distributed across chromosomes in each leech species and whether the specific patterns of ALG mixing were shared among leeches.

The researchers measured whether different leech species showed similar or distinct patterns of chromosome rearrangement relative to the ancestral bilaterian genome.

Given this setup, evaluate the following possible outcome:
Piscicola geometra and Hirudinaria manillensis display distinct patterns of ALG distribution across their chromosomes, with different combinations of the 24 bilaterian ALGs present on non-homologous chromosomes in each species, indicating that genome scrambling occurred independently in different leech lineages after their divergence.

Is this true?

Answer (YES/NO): NO